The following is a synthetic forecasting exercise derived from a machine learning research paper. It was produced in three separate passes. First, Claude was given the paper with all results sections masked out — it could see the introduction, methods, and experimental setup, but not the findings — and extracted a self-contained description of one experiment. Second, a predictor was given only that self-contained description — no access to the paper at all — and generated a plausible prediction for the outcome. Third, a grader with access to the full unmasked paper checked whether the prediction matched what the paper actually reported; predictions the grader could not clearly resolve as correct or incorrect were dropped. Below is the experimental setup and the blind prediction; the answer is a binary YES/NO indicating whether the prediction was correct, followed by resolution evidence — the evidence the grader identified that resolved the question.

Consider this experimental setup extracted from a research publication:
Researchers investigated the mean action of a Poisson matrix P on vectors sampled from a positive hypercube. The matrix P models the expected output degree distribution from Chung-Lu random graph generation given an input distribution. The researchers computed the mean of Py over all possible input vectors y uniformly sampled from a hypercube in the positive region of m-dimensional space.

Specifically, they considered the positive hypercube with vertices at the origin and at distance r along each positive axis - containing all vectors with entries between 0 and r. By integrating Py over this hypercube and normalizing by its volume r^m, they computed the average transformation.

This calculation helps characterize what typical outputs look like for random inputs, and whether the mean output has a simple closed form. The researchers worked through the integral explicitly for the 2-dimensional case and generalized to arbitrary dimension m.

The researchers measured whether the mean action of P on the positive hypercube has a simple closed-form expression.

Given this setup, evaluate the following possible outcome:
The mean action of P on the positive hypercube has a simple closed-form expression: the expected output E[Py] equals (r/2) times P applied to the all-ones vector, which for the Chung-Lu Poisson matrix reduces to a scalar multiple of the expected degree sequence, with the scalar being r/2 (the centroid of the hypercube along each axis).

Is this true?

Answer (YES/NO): YES